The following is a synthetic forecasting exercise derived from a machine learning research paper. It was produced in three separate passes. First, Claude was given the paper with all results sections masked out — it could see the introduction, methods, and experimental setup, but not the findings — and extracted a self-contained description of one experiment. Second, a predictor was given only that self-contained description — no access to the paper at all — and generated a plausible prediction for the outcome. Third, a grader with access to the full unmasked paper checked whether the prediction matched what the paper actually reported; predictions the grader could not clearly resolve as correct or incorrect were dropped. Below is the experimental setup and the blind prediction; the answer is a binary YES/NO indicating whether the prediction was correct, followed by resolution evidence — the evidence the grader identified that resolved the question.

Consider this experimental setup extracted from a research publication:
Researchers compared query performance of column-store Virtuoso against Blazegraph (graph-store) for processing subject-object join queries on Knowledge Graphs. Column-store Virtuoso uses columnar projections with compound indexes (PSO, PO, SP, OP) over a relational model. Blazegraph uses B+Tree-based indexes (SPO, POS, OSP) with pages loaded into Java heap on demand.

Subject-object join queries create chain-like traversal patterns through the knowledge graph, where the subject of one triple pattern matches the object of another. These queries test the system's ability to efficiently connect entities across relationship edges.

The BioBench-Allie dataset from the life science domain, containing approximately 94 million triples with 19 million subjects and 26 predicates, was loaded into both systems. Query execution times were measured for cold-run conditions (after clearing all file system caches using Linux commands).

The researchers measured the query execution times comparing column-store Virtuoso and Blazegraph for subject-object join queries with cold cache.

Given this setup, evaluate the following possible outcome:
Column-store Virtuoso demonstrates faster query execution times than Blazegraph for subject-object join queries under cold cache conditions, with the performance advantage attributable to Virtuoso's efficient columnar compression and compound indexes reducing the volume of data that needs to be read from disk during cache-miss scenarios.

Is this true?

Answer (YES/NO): NO